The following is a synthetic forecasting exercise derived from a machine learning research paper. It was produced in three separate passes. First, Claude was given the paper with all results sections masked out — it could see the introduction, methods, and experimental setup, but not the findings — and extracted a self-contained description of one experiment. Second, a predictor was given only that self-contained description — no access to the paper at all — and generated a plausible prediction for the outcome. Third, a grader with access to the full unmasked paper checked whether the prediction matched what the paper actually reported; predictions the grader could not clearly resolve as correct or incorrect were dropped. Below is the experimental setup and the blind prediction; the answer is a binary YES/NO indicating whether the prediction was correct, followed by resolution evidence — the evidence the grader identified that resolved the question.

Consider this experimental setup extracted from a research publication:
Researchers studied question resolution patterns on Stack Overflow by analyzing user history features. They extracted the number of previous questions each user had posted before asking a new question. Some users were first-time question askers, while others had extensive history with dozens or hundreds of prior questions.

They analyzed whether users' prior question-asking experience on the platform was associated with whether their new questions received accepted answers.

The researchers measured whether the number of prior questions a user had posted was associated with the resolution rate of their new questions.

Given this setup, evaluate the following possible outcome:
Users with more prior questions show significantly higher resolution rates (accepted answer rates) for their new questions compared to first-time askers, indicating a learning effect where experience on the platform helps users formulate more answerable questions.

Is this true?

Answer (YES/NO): YES